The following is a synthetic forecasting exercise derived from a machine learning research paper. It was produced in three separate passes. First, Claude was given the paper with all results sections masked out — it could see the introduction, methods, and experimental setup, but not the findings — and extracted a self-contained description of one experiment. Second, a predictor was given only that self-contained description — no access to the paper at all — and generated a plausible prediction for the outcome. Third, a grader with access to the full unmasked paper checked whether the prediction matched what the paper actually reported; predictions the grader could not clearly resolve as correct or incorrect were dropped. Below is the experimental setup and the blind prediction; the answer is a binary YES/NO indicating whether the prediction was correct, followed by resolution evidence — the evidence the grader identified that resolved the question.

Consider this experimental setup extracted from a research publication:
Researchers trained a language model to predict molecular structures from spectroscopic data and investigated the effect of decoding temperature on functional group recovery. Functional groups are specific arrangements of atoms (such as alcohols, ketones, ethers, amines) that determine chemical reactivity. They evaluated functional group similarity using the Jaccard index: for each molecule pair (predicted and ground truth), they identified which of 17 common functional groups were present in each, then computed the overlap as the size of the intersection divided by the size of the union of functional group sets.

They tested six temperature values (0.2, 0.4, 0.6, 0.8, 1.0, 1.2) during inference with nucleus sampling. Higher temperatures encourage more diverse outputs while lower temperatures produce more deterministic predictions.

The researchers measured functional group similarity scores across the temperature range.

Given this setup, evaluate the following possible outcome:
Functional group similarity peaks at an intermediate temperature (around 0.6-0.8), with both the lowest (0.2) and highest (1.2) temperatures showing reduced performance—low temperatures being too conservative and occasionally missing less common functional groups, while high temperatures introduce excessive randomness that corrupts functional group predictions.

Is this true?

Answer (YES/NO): NO